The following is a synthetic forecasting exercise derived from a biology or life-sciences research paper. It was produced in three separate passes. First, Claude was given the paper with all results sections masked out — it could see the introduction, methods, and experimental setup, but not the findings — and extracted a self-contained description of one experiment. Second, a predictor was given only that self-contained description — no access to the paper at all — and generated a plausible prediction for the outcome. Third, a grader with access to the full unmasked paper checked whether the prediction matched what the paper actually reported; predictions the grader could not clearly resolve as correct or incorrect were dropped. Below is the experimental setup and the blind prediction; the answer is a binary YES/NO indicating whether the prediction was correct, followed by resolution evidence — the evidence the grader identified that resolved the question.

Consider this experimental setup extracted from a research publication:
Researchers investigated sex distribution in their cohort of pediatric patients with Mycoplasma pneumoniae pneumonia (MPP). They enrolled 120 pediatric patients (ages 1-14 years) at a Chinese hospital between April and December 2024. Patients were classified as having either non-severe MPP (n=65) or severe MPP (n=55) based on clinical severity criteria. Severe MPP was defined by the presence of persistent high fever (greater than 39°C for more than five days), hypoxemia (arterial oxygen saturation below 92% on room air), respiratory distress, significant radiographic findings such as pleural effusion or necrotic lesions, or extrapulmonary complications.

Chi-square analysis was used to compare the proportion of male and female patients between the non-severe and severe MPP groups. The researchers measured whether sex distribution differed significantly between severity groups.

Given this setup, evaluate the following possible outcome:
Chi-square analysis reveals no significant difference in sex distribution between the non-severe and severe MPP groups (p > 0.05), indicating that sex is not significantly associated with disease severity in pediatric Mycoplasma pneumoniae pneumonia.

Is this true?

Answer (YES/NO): YES